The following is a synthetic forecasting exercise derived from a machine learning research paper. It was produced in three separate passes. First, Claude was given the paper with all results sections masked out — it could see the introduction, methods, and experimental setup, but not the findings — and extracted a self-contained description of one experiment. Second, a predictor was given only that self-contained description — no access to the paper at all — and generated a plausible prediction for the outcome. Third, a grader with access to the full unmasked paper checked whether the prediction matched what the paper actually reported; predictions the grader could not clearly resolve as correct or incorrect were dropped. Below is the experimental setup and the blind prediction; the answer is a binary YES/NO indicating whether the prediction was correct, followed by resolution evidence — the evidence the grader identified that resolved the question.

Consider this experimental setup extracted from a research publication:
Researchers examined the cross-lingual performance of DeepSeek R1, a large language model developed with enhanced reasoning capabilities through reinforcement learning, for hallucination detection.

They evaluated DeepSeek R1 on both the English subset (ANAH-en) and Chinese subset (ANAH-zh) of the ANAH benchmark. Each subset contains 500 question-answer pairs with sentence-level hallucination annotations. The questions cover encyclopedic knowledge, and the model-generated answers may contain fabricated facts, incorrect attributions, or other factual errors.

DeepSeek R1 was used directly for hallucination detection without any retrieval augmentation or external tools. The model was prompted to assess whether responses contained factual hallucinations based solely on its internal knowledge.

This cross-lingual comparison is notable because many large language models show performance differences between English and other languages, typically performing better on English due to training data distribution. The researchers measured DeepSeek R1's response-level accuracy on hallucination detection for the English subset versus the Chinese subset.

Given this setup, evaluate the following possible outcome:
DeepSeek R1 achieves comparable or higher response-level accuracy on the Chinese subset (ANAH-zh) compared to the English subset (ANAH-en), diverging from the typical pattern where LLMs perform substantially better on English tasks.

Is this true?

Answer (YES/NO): YES